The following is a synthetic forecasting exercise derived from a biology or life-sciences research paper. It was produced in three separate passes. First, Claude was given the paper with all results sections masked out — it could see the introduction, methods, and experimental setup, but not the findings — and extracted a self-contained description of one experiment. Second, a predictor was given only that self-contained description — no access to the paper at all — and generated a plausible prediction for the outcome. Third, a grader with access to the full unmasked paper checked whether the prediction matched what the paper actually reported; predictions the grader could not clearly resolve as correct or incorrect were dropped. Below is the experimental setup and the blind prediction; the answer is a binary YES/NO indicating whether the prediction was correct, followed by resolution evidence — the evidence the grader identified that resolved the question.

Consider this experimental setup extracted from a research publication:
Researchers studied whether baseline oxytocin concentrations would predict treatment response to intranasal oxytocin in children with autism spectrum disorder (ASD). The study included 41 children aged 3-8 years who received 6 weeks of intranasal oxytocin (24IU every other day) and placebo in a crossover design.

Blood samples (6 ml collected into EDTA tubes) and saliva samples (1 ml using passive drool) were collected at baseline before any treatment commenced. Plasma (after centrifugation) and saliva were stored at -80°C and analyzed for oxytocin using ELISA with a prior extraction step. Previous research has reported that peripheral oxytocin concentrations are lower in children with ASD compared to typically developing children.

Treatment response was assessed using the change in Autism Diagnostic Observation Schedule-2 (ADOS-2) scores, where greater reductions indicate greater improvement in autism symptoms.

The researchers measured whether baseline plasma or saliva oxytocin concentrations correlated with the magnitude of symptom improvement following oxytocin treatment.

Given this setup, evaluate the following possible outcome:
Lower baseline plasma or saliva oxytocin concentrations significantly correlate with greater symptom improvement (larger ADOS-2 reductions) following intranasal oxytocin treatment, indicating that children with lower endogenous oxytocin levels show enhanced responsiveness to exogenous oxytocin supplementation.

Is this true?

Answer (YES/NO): NO